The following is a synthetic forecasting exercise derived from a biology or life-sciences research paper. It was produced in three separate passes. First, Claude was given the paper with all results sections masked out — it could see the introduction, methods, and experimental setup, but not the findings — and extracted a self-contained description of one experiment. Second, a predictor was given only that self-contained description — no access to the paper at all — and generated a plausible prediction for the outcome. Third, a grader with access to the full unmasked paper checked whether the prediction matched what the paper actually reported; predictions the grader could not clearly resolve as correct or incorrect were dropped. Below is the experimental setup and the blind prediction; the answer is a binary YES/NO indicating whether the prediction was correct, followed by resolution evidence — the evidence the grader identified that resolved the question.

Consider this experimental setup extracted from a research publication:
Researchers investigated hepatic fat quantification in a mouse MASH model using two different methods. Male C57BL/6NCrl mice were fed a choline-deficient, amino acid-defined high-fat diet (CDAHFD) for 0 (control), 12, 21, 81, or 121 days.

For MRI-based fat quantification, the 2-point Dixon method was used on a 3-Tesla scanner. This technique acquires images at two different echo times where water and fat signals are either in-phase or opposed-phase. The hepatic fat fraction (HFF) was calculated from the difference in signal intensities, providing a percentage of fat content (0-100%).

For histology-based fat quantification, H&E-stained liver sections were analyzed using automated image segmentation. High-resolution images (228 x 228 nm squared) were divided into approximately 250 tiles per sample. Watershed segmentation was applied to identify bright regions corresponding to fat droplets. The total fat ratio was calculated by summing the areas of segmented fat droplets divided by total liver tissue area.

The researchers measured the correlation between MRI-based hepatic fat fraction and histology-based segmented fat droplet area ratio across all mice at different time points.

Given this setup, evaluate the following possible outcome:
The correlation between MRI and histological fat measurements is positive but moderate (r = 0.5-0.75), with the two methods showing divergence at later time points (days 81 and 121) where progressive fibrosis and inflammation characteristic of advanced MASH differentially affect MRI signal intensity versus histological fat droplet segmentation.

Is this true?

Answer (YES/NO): NO